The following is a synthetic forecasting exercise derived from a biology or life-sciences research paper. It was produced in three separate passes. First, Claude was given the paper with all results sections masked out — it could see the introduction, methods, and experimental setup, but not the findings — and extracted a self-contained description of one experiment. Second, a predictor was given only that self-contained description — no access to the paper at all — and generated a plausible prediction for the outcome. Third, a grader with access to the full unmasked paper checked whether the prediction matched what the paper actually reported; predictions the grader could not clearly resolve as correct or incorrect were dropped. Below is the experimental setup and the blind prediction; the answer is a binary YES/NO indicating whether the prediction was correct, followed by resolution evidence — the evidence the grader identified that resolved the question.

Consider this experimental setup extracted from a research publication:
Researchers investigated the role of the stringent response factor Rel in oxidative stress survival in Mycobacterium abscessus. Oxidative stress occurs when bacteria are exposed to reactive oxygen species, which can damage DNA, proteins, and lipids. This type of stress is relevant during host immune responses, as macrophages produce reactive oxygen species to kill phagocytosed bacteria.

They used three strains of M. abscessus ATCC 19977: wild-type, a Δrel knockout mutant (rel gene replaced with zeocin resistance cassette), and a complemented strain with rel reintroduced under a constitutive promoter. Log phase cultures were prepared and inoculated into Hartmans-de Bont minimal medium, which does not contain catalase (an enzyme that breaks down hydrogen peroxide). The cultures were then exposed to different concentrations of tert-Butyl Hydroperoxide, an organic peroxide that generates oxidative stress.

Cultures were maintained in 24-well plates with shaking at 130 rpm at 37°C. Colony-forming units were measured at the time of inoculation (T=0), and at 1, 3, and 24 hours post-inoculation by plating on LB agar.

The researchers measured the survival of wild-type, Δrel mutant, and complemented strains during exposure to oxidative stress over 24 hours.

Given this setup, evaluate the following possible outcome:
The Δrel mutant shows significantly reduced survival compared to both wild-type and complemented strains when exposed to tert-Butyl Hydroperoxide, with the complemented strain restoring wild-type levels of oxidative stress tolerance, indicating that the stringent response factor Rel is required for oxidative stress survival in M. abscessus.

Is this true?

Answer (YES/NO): NO